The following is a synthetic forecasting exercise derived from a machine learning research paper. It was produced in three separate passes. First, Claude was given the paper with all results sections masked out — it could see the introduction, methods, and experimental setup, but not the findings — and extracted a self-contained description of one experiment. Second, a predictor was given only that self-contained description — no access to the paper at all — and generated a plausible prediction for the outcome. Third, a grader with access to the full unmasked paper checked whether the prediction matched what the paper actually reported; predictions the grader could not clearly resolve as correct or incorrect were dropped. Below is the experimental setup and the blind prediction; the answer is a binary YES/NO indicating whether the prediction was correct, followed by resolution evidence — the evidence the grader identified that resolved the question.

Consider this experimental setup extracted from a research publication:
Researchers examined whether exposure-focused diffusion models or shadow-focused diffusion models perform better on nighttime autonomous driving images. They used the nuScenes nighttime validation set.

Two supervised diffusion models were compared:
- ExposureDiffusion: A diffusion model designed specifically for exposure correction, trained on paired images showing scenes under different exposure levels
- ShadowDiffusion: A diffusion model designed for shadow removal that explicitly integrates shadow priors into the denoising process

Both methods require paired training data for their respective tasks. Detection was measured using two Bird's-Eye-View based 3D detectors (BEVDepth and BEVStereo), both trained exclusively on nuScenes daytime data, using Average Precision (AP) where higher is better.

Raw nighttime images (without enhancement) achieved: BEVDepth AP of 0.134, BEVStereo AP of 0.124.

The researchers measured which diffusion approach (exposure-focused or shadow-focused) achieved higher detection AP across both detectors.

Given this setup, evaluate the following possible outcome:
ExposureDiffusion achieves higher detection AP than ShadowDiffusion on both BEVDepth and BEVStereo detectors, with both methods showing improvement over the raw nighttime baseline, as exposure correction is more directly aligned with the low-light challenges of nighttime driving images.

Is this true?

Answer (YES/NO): NO